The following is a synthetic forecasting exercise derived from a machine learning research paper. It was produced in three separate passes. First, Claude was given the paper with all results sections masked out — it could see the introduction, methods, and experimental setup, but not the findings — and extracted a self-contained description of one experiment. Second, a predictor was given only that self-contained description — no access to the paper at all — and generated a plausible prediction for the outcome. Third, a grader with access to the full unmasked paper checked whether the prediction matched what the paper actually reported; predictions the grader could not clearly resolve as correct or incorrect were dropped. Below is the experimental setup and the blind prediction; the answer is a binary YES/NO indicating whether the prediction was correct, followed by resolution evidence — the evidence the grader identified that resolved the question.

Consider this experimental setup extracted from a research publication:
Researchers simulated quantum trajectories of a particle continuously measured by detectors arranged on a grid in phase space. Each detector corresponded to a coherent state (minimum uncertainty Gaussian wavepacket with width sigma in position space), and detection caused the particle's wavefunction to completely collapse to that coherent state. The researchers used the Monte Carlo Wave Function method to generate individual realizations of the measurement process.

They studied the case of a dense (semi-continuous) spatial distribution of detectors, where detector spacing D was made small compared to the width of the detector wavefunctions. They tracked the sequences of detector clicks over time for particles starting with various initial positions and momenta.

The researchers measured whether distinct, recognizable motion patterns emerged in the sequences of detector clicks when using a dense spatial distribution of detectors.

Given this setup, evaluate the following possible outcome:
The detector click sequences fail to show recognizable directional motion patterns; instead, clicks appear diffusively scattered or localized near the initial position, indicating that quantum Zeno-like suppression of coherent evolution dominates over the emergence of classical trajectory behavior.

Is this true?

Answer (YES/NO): NO